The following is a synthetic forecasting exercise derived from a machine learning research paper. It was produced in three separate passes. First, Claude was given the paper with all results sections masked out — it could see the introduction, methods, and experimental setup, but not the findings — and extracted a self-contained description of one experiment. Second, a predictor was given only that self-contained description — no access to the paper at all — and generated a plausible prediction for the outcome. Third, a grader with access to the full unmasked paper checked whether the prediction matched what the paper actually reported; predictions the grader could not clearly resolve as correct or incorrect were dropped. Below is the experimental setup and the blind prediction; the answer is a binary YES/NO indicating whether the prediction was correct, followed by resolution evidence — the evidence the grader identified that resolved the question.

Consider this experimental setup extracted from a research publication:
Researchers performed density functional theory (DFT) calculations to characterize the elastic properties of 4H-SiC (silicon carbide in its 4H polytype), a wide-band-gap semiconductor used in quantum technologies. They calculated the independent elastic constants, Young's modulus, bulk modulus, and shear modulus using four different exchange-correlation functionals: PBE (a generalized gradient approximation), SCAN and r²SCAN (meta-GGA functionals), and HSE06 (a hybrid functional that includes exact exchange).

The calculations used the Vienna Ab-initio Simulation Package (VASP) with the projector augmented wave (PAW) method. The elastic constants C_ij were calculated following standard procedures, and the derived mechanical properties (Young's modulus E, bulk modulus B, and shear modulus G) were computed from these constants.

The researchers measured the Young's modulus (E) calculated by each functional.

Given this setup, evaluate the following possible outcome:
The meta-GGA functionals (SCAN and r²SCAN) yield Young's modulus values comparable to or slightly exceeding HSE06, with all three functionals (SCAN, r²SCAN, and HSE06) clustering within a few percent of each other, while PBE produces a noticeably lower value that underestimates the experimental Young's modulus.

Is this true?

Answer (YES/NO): NO